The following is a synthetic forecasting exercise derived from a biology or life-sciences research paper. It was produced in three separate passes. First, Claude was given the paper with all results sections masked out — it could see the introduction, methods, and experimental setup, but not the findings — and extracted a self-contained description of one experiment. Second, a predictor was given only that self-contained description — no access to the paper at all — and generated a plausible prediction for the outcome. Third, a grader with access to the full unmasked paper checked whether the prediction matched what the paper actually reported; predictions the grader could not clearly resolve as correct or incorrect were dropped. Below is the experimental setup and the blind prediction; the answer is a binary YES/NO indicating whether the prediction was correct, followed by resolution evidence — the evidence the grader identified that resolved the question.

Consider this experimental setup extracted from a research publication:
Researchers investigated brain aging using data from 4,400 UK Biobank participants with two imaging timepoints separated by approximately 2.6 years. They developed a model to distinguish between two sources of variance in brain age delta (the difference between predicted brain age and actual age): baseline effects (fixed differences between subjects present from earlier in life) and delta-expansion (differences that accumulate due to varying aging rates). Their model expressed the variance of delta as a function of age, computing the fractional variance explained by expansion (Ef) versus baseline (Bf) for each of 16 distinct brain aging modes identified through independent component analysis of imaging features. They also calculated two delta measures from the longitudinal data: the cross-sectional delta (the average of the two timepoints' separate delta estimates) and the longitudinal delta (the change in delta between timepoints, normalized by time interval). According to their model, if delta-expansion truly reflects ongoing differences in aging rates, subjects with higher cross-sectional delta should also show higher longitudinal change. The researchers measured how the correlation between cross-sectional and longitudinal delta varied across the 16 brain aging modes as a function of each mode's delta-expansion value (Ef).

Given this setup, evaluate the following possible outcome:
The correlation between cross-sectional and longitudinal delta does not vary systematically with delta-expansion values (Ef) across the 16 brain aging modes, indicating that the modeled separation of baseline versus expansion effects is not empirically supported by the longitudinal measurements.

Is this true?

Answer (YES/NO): NO